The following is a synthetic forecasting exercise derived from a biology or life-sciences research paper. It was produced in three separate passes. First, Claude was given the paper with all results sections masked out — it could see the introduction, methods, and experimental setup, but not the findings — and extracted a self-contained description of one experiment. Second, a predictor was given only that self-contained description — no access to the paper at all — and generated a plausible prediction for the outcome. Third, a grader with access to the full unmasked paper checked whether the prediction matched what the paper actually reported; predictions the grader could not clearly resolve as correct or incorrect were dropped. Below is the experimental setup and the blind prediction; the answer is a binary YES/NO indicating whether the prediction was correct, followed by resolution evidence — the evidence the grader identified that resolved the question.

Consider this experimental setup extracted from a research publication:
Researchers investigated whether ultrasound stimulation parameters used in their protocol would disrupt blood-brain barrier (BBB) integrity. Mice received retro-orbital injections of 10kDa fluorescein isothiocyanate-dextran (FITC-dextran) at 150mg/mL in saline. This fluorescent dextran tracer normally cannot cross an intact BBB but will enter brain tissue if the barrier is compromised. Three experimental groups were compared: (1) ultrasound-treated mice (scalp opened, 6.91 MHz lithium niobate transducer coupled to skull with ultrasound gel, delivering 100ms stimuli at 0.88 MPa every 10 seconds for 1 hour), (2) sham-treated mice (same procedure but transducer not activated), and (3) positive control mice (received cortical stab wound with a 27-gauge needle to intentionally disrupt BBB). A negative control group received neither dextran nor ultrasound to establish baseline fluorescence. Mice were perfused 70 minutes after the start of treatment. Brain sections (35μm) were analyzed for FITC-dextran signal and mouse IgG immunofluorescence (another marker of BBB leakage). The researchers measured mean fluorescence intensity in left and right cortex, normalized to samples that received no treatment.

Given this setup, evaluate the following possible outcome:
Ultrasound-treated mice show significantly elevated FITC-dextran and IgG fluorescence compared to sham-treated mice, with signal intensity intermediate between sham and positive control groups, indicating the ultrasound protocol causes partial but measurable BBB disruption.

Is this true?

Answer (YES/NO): NO